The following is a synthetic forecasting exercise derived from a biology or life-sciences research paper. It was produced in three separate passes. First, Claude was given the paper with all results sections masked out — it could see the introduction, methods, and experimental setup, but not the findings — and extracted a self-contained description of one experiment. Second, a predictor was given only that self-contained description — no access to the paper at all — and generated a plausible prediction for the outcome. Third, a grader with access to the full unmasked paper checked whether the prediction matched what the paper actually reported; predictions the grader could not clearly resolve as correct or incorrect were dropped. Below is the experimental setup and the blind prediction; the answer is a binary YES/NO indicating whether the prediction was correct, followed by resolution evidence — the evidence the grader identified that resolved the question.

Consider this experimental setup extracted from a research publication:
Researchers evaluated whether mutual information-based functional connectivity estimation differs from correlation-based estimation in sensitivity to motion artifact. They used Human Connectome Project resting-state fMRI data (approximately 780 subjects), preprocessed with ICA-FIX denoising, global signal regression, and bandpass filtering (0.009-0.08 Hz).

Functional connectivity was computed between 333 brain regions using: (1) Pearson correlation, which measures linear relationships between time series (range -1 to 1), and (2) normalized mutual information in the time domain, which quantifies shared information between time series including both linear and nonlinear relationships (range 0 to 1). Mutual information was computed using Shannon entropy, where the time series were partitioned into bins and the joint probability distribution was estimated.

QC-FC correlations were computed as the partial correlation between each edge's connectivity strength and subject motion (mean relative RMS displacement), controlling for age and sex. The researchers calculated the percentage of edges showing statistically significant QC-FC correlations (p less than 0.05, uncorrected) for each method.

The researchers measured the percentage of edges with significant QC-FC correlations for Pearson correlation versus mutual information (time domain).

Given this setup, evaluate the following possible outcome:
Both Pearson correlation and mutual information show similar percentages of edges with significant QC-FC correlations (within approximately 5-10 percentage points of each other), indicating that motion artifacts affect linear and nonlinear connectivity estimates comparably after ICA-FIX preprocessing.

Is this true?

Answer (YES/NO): NO